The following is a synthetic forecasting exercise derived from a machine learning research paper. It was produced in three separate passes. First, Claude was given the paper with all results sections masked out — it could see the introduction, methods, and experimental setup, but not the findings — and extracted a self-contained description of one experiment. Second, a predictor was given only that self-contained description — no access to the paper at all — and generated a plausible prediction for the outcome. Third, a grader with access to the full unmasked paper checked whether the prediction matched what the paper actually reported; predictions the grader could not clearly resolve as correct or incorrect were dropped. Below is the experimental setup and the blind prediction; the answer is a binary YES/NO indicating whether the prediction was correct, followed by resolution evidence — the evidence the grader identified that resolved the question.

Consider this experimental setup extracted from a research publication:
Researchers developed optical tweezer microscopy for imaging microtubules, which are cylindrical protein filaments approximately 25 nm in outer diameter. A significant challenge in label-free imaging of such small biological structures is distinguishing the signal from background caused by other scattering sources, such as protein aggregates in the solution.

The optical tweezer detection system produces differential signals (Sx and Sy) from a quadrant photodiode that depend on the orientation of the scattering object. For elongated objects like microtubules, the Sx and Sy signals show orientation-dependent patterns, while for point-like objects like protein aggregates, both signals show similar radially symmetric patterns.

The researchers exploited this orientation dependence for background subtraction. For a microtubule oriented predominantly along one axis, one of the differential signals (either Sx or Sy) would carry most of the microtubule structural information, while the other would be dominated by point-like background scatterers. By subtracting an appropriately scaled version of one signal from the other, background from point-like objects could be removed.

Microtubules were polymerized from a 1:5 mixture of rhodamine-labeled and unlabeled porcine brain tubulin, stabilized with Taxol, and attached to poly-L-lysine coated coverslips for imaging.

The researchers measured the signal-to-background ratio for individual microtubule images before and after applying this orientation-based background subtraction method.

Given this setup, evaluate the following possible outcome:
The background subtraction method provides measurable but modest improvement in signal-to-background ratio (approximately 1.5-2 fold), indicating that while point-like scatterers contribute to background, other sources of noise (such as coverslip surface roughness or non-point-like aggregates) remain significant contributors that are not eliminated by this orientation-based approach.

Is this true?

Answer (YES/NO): NO